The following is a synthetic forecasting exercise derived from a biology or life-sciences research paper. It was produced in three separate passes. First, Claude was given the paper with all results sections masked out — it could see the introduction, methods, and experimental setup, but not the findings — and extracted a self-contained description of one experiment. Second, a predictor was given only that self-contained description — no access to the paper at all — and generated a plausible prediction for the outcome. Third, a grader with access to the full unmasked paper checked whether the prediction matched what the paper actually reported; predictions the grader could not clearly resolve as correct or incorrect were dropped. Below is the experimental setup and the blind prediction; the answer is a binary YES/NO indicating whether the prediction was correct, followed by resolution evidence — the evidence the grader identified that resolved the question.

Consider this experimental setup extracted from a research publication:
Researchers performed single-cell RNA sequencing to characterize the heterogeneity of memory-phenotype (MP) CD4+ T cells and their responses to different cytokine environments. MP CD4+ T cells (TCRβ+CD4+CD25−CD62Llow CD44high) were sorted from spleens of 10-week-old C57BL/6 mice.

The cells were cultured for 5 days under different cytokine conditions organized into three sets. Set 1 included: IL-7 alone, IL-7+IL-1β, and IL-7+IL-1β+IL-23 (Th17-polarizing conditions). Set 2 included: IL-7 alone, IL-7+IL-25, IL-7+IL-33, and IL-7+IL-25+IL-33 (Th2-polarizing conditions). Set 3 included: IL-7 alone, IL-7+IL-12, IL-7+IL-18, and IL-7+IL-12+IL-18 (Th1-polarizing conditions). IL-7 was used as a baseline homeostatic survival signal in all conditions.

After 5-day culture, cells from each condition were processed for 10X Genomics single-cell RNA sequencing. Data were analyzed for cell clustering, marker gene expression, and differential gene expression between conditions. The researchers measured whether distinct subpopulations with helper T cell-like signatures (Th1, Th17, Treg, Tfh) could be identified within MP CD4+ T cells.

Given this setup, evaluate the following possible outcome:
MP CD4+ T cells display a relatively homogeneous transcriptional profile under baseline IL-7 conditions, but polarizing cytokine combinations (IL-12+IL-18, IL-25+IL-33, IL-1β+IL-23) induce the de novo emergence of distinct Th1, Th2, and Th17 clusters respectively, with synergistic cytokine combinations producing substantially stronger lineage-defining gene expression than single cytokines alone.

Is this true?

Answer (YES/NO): NO